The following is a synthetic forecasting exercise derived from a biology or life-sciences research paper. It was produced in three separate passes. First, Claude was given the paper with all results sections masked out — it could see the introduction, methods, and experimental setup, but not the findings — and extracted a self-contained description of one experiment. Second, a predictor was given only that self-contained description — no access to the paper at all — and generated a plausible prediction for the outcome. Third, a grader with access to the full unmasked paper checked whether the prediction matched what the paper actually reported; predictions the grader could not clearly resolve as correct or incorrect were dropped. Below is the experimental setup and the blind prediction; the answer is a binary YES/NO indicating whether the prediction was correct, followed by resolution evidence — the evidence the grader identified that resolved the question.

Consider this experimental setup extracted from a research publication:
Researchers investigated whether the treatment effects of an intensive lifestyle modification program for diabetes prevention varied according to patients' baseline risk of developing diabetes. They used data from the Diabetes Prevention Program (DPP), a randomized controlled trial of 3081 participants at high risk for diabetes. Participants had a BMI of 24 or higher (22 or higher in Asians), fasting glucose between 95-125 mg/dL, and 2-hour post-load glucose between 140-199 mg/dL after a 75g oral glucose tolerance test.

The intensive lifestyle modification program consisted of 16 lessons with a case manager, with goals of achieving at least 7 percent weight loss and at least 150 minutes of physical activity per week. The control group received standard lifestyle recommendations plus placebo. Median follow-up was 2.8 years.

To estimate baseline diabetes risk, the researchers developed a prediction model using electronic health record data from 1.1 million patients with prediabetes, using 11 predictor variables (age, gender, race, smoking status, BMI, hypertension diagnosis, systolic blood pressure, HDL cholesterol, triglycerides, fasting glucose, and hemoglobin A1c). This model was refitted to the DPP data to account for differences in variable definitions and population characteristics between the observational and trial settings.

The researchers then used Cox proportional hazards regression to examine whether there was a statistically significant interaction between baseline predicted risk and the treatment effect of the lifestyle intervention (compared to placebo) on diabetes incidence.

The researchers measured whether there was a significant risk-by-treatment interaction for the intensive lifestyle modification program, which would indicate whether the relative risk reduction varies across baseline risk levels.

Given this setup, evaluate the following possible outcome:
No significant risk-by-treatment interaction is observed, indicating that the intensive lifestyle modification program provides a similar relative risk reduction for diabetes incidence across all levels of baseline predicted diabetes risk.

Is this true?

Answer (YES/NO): YES